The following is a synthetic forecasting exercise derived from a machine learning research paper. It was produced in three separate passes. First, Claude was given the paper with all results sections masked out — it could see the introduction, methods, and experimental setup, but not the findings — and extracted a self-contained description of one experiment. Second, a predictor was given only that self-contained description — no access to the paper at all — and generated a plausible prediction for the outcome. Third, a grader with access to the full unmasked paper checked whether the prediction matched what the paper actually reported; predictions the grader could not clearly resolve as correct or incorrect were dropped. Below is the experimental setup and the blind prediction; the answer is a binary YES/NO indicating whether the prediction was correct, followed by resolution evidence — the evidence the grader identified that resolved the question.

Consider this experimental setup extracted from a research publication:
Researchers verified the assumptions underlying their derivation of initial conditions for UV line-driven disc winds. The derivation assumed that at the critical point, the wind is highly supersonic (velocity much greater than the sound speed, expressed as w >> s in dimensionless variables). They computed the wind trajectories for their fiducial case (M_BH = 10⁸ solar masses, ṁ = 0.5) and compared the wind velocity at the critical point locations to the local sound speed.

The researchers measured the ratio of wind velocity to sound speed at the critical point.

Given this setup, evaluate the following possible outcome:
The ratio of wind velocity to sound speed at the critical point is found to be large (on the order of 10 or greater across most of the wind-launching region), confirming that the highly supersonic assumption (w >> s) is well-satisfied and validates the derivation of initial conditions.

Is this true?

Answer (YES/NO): YES